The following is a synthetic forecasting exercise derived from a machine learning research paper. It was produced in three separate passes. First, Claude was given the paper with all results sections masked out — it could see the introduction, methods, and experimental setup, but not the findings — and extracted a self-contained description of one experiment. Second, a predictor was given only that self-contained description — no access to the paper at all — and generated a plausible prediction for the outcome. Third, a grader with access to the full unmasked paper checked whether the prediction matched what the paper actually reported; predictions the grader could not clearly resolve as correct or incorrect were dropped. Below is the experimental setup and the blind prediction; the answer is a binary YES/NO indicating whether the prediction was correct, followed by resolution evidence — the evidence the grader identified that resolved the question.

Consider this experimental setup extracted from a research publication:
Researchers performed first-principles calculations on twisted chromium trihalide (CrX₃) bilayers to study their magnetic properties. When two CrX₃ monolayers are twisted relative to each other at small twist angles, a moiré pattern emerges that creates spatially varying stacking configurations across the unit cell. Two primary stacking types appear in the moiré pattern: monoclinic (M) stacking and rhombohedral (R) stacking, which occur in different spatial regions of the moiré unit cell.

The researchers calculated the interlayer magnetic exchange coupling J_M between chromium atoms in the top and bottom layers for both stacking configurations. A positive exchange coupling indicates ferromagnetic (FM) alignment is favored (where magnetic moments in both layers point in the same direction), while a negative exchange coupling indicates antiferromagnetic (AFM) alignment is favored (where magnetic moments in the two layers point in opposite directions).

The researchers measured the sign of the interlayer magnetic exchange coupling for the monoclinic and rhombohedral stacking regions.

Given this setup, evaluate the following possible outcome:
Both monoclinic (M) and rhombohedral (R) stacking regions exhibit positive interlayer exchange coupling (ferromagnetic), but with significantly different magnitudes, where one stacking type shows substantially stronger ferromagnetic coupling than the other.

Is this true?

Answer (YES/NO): NO